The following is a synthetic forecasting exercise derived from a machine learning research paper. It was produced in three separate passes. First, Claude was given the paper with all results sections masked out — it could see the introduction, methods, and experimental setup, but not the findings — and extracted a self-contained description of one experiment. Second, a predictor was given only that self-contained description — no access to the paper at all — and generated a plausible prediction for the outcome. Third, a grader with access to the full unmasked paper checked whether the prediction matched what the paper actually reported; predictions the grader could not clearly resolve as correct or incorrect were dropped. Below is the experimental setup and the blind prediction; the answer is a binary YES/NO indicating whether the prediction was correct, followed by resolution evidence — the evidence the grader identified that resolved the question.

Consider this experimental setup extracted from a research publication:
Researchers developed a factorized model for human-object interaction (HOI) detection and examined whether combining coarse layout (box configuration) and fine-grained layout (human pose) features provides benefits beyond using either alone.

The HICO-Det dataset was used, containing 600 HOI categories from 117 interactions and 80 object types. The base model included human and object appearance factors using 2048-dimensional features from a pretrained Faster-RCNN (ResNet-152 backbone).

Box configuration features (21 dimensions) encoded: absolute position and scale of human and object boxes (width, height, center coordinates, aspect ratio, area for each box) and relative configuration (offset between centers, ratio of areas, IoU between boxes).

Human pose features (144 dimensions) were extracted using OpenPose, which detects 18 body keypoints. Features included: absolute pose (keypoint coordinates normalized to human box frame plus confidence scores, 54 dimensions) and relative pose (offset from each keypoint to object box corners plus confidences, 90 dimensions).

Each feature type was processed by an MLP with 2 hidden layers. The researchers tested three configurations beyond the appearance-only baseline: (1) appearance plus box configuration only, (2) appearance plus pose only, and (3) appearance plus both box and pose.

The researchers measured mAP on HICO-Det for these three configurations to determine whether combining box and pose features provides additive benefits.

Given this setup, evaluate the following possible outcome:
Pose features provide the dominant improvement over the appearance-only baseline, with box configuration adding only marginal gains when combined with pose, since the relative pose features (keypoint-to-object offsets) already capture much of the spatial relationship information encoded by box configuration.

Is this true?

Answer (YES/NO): NO